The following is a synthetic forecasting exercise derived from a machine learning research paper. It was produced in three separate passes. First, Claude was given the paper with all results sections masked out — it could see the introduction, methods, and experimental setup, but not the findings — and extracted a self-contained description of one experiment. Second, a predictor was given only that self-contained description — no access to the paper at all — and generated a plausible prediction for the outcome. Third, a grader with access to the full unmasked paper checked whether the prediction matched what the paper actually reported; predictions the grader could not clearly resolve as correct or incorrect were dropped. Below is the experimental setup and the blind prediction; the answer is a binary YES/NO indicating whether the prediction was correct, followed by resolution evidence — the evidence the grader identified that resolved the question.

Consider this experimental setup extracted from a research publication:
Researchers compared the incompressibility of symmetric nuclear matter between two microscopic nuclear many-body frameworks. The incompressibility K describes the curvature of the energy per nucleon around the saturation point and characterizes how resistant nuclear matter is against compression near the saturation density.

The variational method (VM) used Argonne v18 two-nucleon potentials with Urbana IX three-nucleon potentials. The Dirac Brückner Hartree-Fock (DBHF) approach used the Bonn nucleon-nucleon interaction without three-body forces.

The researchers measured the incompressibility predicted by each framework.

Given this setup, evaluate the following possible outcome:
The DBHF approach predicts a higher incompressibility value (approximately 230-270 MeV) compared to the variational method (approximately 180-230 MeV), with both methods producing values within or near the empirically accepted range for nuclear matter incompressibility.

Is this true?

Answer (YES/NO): NO